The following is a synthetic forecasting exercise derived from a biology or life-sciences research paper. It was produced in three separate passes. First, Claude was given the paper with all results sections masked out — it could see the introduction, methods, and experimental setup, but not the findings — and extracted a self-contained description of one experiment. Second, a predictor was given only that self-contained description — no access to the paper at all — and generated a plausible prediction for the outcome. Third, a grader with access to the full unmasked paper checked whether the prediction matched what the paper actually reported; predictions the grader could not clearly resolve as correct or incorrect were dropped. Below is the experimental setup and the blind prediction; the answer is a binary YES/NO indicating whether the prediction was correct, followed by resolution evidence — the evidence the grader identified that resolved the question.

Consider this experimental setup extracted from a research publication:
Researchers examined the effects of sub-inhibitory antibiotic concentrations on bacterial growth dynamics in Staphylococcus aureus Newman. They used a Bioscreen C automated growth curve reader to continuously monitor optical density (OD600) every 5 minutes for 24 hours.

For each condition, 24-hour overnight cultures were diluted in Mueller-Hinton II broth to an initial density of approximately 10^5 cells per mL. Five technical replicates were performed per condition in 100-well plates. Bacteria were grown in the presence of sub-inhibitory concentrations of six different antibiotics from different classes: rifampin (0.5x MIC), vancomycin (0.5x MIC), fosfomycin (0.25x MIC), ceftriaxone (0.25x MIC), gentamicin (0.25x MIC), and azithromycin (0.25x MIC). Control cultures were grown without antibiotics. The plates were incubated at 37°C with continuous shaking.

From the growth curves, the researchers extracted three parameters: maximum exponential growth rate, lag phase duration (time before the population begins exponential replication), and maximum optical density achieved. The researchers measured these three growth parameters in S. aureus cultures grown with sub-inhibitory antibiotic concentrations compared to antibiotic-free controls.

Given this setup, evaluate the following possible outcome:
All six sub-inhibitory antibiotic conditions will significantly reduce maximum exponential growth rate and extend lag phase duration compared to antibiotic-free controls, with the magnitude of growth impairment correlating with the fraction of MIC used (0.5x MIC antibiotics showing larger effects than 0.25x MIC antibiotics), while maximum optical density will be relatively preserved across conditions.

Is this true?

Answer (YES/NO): NO